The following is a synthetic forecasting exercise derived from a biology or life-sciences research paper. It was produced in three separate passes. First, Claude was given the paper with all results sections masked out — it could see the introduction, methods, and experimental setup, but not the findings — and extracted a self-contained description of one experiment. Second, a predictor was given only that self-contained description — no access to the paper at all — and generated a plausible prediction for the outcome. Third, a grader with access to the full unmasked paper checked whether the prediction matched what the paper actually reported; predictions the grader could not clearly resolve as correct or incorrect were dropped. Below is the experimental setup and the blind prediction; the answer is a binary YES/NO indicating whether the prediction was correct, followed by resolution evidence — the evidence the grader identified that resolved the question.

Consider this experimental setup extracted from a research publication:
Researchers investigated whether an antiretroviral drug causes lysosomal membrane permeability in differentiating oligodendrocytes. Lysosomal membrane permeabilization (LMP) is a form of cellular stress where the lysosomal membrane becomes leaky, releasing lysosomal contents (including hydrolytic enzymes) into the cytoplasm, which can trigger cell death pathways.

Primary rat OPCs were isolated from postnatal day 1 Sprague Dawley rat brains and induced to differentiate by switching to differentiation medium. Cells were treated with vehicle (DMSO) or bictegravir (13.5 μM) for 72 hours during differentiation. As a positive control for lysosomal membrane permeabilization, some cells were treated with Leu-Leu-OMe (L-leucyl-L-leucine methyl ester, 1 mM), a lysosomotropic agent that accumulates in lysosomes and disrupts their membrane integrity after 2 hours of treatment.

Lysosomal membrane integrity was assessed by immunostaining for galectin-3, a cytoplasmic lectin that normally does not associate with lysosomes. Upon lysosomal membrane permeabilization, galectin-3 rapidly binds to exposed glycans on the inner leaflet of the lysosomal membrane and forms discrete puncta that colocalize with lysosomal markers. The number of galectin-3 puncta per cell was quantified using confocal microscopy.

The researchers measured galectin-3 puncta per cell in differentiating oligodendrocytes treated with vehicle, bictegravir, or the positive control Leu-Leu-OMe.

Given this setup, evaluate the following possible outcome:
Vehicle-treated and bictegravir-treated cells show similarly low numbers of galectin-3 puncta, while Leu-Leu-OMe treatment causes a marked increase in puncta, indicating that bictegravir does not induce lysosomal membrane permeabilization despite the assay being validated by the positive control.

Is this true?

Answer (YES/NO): YES